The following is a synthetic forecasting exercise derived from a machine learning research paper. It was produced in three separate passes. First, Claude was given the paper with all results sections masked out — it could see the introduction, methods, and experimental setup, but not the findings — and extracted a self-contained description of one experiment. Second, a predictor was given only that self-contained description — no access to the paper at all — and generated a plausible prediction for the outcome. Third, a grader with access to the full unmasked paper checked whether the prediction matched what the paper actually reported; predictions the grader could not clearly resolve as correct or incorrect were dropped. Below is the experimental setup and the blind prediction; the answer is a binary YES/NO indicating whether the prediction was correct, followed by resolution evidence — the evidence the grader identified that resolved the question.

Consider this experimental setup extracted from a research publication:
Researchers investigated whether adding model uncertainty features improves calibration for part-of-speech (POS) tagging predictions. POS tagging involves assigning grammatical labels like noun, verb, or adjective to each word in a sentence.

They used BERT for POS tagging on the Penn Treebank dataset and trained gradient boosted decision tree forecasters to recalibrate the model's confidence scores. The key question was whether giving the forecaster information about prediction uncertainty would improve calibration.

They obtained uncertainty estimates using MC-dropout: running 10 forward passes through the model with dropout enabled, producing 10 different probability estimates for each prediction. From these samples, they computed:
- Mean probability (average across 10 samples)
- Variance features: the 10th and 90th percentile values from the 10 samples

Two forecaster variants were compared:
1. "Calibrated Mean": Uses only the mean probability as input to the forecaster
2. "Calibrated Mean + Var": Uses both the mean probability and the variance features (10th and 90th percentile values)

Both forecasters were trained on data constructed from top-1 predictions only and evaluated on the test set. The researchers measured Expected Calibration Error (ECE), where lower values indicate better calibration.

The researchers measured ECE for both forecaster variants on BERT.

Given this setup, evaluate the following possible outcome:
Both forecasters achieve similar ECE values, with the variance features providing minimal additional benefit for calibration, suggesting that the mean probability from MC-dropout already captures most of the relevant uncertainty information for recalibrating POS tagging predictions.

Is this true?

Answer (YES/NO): NO